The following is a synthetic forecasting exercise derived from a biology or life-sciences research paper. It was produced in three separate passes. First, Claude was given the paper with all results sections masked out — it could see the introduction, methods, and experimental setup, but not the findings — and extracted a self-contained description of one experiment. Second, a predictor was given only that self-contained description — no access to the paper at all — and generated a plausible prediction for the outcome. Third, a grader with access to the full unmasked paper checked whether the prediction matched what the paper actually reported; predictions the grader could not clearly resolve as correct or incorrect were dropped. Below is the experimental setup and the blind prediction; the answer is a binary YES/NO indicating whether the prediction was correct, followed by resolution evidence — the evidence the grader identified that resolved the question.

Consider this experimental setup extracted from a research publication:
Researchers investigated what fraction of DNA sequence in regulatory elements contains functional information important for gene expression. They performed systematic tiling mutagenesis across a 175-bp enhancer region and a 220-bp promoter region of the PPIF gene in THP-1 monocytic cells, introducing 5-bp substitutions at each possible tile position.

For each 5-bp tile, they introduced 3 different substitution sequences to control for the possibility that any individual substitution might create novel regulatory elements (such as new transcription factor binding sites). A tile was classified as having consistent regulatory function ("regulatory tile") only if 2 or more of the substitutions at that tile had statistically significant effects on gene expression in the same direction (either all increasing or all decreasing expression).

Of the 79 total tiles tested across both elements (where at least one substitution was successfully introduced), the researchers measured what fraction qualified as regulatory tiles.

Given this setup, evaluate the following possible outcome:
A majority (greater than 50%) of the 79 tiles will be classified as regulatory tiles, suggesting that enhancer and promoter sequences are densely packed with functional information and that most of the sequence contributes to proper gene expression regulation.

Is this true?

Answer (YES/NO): NO